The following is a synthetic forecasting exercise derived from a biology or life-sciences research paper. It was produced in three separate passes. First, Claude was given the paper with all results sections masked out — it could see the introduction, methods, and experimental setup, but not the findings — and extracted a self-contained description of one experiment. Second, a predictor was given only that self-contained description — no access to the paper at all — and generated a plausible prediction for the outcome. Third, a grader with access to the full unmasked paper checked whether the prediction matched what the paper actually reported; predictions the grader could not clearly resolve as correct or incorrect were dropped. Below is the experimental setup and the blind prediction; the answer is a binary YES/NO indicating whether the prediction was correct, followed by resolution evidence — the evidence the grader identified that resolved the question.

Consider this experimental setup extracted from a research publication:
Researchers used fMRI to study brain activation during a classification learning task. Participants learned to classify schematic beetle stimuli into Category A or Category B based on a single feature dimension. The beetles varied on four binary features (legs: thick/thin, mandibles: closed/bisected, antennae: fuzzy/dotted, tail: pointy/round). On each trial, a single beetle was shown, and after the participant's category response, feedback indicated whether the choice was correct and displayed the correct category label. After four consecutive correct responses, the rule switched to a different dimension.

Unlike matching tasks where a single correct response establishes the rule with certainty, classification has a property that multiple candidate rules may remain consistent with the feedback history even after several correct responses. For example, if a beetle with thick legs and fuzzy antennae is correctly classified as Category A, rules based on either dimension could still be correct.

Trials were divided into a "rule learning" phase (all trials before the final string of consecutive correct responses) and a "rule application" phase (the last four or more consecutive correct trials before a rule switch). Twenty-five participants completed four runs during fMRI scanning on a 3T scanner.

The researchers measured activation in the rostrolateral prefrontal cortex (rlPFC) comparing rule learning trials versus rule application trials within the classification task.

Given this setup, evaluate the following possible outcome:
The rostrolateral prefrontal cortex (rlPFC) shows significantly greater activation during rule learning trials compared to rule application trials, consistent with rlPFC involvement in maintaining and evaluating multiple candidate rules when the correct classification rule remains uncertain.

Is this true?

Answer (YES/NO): NO